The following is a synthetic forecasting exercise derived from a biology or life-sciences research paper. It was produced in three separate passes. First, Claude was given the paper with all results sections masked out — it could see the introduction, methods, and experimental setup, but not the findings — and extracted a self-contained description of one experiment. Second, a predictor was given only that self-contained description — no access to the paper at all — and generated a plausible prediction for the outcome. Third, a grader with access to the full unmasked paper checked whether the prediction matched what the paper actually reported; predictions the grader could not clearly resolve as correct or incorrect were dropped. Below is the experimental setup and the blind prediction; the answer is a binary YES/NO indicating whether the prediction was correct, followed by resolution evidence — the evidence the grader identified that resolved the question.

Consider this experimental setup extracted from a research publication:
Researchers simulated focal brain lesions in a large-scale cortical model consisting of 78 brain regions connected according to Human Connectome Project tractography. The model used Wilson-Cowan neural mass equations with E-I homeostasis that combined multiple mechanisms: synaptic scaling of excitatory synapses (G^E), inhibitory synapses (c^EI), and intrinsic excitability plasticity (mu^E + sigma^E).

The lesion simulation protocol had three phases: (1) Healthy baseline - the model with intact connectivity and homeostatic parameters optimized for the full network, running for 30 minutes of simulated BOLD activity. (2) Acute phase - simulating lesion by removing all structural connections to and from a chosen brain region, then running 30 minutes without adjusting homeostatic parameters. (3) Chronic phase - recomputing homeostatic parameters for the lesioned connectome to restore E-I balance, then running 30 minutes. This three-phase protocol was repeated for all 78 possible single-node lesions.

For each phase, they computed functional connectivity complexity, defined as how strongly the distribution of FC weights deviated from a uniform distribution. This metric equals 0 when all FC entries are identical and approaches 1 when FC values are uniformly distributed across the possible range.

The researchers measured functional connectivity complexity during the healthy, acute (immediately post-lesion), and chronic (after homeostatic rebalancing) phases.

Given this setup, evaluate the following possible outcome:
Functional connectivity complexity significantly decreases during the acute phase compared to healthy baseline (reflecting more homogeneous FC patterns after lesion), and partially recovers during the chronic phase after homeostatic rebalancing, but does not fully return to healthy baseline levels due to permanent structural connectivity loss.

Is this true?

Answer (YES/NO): NO